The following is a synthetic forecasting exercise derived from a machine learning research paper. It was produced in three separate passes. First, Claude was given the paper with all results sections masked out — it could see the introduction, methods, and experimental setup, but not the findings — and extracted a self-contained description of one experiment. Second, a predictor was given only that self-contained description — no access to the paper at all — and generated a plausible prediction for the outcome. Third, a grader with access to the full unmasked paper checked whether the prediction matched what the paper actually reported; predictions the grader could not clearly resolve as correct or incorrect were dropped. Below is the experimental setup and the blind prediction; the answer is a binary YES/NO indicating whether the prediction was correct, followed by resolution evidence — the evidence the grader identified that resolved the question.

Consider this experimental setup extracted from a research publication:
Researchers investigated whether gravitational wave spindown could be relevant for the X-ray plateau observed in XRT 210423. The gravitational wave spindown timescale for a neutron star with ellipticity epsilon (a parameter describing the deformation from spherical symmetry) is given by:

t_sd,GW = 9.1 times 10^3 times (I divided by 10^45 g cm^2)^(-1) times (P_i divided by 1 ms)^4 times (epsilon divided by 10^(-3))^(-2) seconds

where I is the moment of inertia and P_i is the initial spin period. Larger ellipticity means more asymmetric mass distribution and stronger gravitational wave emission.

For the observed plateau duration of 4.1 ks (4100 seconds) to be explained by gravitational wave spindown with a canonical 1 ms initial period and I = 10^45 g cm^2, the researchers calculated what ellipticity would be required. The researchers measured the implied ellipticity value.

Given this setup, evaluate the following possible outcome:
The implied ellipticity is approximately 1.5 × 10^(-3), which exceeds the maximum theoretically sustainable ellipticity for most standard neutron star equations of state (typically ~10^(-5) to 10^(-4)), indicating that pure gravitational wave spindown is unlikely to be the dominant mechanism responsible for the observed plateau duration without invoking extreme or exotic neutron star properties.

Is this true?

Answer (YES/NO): NO